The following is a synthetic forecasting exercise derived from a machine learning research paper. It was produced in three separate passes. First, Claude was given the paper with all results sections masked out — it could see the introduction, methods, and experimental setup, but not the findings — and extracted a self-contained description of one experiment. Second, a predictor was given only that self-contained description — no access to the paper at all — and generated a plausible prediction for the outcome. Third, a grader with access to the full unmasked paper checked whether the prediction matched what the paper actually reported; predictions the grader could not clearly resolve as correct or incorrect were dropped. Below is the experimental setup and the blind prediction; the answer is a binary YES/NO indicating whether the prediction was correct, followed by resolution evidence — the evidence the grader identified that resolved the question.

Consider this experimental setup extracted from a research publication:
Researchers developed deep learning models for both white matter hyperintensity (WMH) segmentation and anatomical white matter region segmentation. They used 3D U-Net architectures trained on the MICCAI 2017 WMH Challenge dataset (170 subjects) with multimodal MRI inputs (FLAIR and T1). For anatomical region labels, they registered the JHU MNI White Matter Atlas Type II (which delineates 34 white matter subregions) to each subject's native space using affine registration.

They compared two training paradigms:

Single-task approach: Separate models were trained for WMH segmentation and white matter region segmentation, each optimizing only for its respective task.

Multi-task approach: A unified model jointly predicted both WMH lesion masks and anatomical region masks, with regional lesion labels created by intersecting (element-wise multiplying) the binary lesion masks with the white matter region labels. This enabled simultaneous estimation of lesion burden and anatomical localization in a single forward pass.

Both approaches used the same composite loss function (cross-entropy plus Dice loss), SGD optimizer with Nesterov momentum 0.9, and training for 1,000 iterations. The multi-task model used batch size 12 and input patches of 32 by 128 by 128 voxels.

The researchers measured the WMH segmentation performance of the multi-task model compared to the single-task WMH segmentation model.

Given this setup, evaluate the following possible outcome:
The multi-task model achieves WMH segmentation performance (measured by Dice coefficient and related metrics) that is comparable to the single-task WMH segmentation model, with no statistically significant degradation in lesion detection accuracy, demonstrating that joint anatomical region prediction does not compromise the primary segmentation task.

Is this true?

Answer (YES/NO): NO